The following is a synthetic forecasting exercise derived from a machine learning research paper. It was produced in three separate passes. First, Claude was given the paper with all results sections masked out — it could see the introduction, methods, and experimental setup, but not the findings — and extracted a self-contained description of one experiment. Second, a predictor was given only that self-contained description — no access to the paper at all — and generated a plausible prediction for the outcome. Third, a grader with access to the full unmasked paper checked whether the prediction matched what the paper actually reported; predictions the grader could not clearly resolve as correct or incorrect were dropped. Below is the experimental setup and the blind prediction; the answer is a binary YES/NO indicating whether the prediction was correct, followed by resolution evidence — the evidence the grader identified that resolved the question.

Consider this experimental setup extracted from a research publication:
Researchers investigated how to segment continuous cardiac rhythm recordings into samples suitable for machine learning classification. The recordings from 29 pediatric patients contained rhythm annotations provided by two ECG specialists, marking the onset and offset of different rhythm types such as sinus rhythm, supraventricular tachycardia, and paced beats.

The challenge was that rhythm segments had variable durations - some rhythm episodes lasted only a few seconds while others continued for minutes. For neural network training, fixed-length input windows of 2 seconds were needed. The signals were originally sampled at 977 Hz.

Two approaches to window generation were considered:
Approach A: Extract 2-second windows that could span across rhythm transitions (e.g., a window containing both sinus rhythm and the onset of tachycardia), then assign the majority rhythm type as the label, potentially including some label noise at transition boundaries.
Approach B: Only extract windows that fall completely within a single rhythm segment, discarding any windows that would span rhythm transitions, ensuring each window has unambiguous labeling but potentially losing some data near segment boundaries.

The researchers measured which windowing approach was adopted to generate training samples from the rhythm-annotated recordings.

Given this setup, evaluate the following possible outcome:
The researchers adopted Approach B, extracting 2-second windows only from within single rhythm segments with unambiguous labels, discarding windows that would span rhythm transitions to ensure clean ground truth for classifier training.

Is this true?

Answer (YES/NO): YES